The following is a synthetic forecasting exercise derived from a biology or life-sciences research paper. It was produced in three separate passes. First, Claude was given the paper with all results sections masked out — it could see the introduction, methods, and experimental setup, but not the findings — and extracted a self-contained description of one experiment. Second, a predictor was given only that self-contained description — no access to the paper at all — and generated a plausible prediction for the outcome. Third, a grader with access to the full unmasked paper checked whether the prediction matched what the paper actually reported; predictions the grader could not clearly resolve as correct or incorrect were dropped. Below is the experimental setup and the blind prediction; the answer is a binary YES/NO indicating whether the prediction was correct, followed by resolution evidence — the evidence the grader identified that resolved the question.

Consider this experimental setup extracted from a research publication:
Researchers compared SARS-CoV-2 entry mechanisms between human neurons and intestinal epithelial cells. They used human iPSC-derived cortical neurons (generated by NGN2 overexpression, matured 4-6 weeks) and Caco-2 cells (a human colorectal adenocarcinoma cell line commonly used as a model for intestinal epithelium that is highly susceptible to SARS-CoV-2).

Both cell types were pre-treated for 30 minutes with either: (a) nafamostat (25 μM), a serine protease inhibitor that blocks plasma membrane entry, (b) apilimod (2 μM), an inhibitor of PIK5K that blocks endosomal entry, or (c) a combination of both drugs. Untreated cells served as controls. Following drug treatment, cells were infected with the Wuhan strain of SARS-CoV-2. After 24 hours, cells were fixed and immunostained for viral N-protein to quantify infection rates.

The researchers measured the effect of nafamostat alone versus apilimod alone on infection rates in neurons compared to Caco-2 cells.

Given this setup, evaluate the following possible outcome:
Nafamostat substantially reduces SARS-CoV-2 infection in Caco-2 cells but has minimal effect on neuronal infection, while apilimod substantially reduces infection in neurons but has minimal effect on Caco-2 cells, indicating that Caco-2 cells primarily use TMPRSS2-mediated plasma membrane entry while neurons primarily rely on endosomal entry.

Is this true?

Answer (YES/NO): YES